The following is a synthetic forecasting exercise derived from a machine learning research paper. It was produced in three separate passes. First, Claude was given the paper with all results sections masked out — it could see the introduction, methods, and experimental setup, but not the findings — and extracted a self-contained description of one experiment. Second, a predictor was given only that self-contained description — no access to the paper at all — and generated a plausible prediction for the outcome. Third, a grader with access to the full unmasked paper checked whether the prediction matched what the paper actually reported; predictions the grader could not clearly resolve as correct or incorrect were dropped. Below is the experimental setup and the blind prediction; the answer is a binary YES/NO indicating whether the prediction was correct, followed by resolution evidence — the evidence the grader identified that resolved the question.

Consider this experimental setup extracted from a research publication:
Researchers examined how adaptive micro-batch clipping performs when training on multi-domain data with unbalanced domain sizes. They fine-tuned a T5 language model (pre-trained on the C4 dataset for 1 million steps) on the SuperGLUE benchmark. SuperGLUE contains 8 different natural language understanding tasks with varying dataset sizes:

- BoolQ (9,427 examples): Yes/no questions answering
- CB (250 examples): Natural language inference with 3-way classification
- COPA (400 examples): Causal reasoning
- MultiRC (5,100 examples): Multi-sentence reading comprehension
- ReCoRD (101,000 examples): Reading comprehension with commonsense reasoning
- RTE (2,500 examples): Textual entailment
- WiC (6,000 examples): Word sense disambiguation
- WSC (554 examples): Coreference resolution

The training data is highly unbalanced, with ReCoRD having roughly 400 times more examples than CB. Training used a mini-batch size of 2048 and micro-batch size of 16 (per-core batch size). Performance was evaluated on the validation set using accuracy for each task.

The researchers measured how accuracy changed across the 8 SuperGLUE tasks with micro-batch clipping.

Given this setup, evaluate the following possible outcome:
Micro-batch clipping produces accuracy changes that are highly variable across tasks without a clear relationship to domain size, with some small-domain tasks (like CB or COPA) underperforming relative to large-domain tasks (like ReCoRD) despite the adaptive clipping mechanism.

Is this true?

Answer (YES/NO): NO